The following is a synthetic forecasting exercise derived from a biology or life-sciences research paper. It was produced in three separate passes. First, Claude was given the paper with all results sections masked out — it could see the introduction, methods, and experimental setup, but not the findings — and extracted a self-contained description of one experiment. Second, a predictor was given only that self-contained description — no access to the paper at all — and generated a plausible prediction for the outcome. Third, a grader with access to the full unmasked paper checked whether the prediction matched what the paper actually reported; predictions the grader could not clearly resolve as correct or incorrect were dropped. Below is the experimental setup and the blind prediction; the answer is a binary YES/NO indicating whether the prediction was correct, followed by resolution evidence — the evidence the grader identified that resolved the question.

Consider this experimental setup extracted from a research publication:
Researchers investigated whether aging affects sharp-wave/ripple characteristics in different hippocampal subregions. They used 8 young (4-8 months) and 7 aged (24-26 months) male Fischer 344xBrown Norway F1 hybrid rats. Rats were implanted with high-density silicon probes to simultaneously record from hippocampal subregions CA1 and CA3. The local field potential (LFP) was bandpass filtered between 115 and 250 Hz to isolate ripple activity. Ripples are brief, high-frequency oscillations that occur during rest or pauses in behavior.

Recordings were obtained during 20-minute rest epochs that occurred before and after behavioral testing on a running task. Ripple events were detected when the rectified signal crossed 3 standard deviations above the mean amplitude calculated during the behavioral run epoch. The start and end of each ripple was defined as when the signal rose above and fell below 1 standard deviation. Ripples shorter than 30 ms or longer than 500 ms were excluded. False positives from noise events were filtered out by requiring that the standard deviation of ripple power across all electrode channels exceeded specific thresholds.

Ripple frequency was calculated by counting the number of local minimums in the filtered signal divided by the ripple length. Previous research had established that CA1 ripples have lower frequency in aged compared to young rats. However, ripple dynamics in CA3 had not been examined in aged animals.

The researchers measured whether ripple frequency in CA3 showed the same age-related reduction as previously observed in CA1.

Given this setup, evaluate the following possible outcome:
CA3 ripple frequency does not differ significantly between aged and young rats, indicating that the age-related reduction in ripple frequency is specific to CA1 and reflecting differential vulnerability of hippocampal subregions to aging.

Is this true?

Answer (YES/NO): YES